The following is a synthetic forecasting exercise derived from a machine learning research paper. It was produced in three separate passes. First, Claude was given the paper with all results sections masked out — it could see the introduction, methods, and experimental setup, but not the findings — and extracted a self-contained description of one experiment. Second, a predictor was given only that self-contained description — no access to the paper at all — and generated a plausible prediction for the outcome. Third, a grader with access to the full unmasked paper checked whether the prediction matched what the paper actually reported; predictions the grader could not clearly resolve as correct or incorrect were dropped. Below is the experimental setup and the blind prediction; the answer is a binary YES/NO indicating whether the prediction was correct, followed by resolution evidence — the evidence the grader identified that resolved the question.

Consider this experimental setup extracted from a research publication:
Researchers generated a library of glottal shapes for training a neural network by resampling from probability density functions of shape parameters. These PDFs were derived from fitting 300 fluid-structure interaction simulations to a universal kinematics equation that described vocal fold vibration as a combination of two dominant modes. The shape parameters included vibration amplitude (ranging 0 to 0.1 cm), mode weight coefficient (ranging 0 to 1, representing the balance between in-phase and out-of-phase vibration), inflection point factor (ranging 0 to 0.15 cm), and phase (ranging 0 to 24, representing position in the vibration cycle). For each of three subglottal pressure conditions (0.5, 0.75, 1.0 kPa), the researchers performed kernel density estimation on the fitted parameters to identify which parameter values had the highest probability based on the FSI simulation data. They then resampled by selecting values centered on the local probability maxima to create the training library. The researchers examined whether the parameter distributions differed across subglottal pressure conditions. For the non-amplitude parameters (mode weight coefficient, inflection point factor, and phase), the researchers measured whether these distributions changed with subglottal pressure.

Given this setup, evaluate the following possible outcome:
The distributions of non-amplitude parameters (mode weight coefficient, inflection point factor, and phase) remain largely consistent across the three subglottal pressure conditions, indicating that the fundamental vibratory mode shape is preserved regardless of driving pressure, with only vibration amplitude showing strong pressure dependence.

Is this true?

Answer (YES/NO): YES